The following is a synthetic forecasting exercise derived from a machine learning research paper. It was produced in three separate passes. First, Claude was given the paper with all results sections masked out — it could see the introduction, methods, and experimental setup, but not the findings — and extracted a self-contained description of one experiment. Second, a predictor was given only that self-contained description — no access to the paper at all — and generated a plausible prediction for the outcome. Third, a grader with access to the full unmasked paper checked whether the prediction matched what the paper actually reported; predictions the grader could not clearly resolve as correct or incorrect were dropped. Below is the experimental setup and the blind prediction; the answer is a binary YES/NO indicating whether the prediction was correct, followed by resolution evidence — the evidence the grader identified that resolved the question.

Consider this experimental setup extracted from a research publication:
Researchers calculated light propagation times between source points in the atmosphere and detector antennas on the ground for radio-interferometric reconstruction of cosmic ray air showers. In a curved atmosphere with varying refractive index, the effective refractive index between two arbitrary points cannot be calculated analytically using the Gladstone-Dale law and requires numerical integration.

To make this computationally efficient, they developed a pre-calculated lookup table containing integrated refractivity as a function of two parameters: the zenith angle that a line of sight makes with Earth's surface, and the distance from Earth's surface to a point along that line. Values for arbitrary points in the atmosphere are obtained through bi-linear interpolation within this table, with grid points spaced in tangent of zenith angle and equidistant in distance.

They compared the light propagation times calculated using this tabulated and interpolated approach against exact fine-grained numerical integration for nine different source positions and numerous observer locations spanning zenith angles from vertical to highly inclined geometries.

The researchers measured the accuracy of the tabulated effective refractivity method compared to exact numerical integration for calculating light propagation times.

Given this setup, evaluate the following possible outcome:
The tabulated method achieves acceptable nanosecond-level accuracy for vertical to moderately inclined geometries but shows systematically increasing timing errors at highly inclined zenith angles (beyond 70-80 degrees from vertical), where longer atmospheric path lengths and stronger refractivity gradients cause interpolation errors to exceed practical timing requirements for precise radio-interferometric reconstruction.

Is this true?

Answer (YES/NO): NO